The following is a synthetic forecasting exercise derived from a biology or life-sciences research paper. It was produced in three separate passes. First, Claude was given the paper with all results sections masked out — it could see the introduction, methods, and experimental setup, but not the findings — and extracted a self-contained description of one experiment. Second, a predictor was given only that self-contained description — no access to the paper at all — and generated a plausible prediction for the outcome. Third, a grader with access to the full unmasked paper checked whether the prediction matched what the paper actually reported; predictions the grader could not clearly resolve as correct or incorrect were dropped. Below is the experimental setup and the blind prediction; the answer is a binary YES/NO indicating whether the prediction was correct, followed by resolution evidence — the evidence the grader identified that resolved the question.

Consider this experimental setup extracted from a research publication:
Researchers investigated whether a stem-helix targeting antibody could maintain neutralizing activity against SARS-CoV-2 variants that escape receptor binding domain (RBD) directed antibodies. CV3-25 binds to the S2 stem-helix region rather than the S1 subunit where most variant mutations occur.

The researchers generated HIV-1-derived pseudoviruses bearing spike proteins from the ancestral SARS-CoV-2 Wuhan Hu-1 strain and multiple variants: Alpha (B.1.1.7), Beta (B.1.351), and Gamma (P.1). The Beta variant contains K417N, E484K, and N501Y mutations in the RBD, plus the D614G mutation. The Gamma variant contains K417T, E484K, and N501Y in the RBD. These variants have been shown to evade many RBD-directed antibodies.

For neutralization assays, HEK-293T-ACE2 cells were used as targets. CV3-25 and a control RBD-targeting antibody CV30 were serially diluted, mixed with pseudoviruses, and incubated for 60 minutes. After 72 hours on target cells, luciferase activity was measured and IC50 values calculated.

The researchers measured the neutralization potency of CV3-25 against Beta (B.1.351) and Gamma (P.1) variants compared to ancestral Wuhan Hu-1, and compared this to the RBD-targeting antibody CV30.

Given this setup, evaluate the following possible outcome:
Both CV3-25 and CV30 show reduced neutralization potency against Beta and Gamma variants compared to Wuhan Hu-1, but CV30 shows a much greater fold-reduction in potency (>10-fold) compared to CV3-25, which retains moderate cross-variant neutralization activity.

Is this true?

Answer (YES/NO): NO